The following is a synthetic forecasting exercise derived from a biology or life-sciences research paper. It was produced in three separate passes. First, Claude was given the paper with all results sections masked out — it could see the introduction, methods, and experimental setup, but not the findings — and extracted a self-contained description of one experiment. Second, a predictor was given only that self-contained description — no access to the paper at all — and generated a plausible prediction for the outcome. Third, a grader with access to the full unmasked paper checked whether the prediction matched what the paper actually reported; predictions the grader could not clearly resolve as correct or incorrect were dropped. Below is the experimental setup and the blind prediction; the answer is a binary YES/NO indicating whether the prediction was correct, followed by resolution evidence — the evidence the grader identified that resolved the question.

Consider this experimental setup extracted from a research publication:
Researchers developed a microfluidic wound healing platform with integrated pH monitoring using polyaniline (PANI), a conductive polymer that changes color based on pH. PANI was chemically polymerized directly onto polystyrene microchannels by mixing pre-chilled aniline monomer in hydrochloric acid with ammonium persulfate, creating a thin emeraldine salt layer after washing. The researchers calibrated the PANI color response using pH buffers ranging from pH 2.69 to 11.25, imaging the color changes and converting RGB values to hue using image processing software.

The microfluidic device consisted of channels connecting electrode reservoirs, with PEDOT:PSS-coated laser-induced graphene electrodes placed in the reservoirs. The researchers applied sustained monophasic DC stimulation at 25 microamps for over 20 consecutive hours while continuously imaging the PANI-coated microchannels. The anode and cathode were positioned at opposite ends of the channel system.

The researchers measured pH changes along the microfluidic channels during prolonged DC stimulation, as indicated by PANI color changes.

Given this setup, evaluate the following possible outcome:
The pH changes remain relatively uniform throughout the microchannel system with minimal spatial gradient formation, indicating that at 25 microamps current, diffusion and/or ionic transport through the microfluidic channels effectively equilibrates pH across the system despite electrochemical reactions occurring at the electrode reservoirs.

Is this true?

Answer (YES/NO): NO